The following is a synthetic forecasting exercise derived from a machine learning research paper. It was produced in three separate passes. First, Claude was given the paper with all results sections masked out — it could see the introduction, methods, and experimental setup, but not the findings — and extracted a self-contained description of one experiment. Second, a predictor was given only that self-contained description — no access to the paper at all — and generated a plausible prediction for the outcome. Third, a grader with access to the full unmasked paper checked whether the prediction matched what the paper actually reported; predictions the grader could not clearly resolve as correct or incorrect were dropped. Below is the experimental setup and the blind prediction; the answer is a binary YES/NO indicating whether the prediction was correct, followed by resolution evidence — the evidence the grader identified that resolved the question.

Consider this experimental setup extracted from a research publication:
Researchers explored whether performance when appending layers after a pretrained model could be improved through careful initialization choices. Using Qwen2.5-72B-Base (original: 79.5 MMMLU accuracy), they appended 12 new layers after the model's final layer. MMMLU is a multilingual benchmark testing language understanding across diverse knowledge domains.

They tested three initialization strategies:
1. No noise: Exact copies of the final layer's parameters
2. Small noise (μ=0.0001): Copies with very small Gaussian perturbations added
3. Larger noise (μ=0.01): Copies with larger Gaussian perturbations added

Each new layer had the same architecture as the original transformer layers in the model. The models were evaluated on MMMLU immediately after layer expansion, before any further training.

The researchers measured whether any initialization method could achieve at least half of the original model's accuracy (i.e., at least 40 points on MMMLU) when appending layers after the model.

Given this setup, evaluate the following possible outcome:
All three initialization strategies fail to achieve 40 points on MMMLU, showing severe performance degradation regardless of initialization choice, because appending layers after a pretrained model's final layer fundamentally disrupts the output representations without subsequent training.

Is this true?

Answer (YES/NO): YES